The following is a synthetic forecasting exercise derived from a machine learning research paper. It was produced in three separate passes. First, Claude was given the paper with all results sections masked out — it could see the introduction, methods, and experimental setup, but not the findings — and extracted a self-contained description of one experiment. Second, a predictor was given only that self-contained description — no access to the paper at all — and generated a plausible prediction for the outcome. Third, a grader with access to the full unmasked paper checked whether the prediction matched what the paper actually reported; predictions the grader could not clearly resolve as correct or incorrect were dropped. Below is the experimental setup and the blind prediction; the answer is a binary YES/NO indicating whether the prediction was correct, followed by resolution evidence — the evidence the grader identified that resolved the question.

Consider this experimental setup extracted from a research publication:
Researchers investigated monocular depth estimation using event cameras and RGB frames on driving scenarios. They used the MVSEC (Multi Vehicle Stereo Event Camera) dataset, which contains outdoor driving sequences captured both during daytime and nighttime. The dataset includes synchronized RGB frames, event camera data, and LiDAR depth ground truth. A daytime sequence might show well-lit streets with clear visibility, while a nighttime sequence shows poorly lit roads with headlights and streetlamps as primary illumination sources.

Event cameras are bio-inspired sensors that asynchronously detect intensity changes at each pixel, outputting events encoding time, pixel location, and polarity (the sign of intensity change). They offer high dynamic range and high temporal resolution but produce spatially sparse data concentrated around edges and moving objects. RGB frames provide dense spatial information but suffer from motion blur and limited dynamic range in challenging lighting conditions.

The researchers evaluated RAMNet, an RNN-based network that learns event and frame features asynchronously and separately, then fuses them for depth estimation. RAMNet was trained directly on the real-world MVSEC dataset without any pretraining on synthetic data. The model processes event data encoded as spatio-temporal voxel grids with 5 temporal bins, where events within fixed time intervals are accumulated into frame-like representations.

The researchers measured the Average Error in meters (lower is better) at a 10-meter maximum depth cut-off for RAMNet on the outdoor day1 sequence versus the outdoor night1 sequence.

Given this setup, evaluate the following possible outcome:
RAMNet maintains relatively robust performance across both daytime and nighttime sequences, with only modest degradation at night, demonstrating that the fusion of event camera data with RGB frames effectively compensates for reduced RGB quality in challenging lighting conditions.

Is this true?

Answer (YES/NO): NO